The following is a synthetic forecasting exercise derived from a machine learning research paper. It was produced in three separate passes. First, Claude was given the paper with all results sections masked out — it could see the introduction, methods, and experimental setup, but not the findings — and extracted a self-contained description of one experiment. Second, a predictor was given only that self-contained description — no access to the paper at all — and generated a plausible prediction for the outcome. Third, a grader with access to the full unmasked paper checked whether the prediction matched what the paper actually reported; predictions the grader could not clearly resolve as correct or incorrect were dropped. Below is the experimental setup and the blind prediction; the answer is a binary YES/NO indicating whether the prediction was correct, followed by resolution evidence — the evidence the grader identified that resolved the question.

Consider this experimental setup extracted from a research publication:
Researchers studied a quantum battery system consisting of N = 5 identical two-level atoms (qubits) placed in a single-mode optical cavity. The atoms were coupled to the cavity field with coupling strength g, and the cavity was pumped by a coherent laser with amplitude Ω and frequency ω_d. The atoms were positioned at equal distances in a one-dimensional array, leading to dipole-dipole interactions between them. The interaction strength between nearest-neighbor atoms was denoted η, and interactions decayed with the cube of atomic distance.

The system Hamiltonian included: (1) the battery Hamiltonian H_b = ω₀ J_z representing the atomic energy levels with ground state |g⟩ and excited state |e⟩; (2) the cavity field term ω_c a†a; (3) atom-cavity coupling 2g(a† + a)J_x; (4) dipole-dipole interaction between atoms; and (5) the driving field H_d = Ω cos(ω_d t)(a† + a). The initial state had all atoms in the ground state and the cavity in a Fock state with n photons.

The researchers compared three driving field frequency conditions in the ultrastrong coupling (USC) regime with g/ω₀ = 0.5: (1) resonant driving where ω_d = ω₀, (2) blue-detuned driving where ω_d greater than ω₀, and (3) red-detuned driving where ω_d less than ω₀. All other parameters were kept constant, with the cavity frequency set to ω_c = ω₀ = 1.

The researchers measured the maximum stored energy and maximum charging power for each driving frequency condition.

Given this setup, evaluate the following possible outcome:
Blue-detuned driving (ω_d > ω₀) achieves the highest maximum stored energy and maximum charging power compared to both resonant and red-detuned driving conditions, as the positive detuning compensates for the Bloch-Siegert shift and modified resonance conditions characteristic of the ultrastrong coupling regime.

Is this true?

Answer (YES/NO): NO